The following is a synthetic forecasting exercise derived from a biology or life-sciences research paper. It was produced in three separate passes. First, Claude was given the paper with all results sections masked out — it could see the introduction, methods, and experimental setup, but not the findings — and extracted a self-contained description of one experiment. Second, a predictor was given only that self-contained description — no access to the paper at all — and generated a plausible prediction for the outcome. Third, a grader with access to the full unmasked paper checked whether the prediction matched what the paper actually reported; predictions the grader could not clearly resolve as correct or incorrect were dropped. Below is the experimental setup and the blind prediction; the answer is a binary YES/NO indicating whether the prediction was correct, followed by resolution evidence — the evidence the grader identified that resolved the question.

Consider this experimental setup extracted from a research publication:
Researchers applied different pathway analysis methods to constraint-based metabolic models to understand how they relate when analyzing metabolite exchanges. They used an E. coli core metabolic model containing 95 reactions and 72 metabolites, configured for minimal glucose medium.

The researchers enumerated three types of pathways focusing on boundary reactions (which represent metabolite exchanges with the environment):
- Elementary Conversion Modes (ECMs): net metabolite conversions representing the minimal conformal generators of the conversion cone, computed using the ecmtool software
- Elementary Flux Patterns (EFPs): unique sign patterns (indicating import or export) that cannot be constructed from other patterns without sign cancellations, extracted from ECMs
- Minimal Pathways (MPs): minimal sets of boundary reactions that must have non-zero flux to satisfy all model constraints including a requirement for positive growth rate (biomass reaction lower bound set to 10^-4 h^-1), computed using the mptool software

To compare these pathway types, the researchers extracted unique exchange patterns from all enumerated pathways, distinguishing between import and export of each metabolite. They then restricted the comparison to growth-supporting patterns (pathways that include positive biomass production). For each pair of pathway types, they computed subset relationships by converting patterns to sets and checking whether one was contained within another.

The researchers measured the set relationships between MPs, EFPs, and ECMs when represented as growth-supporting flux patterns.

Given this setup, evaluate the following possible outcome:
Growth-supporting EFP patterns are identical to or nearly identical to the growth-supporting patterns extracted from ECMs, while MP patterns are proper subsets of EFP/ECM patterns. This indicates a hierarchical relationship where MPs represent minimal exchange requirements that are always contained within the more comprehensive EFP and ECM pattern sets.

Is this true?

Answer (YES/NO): NO